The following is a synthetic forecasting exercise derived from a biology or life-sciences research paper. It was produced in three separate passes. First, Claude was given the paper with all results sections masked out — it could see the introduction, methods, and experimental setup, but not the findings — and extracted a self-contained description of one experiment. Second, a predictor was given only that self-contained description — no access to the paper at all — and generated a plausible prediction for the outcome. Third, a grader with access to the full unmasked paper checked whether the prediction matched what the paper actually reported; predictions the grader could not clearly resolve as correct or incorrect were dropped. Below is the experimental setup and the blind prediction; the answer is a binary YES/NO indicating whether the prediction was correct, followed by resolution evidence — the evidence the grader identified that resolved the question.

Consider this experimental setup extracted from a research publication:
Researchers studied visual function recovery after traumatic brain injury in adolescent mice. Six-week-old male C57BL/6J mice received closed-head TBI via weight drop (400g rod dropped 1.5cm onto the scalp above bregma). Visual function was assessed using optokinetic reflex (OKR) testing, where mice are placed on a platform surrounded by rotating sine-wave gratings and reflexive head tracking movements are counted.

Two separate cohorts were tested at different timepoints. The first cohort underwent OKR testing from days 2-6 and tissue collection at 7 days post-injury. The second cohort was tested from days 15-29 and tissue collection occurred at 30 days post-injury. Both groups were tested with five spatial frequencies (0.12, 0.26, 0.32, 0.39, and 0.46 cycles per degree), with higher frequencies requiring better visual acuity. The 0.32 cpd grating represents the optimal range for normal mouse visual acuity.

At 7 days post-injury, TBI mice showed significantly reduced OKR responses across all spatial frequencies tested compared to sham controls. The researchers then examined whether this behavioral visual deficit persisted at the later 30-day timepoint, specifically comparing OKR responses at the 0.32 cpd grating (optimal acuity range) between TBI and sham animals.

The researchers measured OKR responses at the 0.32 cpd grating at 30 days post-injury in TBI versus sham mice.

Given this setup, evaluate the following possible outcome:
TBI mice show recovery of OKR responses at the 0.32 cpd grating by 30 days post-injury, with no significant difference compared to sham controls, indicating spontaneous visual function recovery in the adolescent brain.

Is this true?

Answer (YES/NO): YES